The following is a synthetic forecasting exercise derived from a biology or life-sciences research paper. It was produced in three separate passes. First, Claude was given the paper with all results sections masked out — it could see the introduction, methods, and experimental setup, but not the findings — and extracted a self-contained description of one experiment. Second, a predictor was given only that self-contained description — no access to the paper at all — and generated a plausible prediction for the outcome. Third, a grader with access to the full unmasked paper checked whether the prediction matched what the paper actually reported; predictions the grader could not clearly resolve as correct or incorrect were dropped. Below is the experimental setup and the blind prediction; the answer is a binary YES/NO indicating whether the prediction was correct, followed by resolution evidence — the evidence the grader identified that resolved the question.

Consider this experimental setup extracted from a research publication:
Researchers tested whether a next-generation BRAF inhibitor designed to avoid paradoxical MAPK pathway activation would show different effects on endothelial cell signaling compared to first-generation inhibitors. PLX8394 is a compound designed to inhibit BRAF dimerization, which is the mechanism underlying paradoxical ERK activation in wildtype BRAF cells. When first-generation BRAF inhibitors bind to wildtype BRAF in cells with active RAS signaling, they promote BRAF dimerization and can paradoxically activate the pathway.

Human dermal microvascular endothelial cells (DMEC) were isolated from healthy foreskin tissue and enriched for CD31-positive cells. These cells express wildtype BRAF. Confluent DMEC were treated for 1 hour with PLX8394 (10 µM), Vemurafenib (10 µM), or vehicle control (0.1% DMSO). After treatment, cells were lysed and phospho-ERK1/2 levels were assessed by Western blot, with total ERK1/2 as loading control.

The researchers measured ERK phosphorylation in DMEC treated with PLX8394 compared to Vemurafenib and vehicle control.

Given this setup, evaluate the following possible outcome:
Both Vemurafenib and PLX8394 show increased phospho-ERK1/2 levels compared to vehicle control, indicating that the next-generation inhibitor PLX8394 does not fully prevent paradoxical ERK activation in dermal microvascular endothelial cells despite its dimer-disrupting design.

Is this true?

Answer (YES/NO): NO